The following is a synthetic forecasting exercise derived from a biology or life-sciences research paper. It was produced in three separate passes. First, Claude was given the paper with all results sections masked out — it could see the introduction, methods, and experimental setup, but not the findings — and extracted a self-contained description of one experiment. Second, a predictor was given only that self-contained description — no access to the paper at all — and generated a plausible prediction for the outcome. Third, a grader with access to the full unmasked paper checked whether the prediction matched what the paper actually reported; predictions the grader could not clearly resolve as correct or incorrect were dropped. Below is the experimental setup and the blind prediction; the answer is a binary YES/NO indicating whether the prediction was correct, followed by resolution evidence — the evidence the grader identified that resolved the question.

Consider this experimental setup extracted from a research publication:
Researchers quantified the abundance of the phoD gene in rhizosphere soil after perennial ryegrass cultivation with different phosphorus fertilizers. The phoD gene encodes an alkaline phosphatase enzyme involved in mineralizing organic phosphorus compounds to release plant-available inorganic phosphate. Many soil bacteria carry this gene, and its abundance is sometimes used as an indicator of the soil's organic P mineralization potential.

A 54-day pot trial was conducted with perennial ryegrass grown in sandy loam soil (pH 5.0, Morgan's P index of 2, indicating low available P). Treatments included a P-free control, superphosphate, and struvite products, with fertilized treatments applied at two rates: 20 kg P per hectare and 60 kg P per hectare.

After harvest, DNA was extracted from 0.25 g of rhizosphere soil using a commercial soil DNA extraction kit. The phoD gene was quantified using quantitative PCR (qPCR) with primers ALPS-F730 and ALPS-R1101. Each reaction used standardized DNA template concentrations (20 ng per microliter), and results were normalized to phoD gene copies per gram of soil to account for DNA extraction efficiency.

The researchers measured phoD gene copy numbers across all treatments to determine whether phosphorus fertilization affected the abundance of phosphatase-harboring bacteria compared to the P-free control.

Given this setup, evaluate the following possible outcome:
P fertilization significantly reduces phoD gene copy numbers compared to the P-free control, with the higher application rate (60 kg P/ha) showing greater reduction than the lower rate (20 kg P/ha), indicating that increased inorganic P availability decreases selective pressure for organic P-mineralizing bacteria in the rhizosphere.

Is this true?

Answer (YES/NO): NO